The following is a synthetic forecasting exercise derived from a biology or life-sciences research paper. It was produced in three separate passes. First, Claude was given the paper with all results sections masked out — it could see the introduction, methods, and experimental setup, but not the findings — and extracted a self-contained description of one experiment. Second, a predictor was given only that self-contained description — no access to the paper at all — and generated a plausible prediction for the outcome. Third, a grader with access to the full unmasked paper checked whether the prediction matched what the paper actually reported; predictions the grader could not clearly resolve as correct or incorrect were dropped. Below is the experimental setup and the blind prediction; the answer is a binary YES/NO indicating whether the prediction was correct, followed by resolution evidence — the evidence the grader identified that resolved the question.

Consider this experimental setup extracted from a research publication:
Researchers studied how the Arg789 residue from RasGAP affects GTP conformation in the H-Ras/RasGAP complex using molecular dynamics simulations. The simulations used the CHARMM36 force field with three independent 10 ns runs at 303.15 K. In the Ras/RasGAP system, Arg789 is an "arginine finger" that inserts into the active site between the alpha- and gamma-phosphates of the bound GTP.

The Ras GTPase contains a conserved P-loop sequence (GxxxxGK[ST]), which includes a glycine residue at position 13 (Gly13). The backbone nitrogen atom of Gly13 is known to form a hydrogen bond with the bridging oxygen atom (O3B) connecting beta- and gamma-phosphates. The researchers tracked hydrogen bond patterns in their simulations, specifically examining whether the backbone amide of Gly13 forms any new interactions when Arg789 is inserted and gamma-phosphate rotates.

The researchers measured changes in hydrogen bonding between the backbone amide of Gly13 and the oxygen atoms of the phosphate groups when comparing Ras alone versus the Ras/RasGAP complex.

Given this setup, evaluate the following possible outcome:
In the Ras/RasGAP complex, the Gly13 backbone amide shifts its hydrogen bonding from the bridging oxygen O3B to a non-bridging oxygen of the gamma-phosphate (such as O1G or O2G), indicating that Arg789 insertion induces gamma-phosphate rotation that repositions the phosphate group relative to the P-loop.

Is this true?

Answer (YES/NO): NO